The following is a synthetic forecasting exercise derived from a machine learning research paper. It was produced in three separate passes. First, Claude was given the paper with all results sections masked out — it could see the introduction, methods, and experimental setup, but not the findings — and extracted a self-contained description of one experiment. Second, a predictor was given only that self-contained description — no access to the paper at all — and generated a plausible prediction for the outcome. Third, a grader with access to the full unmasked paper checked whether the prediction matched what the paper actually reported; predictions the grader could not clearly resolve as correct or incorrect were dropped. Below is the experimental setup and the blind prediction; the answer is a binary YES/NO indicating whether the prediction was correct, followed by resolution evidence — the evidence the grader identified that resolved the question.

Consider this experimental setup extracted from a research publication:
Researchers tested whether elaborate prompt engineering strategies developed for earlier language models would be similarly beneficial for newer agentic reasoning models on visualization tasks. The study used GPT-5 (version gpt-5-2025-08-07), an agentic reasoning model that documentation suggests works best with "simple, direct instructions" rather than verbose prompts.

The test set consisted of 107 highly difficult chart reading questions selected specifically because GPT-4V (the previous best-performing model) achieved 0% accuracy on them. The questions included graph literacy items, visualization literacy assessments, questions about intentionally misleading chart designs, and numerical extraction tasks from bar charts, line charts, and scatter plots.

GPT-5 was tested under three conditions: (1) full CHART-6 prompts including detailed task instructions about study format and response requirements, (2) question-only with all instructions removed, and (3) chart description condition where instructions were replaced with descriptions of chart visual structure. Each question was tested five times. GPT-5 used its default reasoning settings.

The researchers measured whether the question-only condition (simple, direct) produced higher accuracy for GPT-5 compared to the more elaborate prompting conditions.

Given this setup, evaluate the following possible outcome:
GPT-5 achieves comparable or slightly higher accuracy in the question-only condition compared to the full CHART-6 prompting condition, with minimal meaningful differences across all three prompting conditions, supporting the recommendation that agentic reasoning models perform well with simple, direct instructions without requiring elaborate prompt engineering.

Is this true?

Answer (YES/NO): YES